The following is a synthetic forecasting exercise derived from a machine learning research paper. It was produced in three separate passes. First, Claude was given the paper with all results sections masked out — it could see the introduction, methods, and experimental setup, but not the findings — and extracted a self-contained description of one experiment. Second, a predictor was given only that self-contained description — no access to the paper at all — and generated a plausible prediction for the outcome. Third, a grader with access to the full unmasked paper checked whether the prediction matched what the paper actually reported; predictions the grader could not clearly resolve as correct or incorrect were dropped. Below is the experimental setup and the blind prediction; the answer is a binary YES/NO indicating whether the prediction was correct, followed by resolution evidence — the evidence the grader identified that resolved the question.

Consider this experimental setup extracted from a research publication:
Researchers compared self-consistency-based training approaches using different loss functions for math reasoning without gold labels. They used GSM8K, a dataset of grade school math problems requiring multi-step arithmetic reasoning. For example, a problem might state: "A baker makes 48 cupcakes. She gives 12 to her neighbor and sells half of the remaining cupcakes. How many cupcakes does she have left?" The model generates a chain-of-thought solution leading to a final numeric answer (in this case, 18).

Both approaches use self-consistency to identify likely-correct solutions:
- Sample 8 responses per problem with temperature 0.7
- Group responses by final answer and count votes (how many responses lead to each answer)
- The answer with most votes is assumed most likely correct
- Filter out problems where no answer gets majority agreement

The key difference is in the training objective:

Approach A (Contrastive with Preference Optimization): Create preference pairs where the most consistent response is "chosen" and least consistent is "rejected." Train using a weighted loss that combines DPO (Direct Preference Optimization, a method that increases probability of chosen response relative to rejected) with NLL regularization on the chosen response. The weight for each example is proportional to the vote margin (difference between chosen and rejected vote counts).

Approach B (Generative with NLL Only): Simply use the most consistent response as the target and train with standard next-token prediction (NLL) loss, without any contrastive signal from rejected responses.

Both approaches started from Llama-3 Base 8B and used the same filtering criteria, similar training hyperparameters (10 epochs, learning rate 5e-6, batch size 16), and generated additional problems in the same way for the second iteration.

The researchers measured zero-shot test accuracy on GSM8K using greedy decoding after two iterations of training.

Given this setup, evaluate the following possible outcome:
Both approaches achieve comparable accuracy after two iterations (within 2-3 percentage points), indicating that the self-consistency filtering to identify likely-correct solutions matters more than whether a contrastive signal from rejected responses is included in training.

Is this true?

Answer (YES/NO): NO